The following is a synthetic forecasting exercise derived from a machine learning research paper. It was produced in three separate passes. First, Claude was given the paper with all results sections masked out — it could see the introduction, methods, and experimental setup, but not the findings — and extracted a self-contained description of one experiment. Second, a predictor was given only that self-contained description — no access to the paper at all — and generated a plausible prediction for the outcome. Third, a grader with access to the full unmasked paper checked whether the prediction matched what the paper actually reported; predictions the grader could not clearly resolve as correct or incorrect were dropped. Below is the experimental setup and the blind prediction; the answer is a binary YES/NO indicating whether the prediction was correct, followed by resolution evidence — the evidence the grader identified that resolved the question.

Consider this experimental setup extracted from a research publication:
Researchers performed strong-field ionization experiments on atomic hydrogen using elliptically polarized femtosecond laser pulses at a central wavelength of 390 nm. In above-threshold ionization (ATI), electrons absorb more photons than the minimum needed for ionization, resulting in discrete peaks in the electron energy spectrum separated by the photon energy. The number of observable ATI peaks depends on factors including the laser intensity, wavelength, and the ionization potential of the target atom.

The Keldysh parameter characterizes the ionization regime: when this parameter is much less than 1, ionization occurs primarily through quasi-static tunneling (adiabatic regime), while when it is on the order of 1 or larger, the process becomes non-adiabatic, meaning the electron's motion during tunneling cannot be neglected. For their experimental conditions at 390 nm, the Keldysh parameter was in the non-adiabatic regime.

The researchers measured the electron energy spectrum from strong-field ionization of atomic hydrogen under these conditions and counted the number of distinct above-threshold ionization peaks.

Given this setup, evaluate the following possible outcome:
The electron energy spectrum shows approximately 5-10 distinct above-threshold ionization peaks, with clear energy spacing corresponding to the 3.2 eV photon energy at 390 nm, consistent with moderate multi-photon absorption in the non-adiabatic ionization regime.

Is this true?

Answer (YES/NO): NO